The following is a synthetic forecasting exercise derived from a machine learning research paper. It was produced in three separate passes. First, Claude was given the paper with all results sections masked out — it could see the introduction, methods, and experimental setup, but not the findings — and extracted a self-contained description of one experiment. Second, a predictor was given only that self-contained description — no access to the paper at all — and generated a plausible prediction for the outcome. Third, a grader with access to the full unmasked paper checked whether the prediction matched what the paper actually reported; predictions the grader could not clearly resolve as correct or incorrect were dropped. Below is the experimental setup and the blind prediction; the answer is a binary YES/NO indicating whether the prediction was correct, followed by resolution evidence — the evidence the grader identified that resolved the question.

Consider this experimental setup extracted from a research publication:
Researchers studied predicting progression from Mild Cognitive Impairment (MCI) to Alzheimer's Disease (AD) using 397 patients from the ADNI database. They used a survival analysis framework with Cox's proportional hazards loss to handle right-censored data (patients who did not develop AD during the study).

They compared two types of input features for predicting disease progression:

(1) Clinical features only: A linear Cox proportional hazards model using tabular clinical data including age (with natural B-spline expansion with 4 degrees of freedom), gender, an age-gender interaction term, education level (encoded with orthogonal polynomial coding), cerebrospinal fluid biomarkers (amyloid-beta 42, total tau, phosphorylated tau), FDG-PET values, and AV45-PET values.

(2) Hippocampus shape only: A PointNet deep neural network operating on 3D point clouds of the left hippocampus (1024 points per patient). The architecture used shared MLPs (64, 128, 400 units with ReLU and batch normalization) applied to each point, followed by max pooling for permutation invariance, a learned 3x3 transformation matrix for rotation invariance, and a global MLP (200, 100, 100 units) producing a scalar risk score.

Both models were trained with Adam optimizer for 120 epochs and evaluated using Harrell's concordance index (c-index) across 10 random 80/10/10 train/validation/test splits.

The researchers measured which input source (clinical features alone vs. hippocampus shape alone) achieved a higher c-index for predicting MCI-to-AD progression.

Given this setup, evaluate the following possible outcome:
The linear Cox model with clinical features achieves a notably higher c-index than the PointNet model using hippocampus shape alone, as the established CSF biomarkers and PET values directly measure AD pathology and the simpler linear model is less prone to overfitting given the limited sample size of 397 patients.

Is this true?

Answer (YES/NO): YES